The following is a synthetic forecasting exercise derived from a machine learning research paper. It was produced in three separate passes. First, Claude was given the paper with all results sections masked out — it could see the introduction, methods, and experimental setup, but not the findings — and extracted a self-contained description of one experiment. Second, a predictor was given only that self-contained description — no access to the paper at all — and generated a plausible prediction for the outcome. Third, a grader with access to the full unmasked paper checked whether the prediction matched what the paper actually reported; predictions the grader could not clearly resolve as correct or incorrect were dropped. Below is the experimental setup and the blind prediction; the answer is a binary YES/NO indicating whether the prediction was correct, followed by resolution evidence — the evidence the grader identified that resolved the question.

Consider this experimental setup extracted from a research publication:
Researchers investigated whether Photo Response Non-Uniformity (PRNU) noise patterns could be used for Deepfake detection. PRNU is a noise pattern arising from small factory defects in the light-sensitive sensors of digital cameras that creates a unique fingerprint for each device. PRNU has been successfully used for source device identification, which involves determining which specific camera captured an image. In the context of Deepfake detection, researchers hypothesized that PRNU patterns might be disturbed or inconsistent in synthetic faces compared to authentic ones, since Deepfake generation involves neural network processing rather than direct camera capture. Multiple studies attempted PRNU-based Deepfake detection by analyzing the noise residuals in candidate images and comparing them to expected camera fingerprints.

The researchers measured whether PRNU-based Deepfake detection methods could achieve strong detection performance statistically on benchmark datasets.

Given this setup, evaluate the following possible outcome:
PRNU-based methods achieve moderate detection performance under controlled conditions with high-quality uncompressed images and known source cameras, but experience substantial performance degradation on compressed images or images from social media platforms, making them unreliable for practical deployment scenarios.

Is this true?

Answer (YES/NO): NO